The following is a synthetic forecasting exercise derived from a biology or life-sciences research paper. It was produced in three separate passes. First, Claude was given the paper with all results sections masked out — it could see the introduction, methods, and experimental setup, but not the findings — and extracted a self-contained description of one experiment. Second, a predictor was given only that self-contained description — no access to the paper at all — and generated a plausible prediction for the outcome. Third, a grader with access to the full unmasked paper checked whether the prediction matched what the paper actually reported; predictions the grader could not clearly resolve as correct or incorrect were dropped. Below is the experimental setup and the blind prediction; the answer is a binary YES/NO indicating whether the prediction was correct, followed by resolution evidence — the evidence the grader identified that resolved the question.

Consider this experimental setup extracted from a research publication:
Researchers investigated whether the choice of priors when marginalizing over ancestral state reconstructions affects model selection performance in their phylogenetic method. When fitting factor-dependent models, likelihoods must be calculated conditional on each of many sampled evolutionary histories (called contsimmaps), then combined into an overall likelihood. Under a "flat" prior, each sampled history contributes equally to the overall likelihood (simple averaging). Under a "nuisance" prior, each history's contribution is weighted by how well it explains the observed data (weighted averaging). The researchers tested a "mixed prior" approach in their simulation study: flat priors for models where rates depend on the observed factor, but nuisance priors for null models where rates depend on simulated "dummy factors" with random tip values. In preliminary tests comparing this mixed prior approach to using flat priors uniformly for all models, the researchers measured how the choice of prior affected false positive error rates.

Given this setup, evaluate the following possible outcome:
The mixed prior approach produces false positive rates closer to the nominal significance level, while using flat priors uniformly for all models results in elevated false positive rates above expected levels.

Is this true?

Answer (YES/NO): YES